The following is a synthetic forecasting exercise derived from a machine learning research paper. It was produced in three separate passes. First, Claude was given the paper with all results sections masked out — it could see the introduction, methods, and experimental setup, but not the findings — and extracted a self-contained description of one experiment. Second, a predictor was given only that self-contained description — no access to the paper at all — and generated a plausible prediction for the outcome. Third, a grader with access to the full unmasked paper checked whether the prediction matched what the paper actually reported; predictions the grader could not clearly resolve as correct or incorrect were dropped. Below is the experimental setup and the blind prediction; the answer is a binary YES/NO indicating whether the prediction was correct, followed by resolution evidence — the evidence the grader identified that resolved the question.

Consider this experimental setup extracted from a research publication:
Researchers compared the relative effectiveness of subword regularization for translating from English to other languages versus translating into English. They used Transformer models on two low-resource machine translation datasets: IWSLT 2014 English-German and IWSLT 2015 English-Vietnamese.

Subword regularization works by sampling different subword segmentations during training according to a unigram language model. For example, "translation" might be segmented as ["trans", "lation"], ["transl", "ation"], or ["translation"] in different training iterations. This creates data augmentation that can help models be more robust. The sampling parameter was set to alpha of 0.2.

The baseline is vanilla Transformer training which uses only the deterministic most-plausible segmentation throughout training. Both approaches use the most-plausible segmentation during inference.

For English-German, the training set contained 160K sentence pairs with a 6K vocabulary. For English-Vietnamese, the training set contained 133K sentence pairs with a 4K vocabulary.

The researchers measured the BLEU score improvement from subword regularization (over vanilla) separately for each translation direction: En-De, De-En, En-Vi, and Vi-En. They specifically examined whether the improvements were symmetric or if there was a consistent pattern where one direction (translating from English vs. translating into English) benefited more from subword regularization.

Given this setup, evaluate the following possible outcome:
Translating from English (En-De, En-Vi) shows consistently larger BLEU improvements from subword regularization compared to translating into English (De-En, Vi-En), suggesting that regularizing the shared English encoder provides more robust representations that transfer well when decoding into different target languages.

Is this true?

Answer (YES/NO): NO